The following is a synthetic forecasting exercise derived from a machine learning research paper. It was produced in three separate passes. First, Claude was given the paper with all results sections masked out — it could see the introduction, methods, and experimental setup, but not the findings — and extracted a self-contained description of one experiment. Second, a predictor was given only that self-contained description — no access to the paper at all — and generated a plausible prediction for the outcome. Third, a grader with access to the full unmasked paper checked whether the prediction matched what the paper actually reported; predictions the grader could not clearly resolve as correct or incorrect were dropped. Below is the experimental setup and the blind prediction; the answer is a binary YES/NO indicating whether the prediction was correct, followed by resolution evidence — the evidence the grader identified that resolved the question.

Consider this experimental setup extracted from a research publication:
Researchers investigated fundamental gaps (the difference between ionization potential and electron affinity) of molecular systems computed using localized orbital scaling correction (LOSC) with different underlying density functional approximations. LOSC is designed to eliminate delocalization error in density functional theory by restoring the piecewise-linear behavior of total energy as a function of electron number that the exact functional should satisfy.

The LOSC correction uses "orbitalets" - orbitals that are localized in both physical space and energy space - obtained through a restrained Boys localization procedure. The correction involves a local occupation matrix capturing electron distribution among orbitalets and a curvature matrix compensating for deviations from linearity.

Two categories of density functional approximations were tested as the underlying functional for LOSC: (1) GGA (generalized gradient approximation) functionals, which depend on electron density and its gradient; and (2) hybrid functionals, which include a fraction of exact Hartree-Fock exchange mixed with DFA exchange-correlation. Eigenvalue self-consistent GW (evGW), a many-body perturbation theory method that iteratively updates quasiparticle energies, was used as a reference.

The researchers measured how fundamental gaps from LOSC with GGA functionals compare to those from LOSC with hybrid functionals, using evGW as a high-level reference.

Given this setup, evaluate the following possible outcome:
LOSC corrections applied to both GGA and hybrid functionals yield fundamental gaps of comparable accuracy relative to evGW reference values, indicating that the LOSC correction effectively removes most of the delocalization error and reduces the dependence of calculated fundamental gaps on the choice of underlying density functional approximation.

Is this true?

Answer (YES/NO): NO